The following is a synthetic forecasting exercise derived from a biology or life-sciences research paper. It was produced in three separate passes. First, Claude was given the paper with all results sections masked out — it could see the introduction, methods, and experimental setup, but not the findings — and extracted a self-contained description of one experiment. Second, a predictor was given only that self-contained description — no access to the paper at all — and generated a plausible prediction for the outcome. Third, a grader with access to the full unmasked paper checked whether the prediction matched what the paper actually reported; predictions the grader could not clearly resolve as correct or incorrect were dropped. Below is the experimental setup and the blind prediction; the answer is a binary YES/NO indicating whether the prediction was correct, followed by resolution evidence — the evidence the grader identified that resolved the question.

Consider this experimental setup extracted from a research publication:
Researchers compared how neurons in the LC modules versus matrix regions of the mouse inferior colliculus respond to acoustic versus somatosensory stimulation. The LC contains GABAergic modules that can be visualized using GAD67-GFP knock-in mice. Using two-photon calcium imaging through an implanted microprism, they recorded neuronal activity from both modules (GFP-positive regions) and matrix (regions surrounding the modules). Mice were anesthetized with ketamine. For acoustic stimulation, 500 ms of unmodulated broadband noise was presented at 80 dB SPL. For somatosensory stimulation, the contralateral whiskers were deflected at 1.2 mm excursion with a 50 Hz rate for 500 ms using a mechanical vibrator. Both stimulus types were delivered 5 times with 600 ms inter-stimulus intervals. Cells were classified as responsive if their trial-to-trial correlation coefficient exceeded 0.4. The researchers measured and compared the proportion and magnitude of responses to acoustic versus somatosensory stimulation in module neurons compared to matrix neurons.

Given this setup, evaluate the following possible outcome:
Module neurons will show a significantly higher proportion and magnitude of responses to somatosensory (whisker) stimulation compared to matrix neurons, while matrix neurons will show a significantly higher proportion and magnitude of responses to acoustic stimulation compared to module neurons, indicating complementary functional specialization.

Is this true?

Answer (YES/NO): YES